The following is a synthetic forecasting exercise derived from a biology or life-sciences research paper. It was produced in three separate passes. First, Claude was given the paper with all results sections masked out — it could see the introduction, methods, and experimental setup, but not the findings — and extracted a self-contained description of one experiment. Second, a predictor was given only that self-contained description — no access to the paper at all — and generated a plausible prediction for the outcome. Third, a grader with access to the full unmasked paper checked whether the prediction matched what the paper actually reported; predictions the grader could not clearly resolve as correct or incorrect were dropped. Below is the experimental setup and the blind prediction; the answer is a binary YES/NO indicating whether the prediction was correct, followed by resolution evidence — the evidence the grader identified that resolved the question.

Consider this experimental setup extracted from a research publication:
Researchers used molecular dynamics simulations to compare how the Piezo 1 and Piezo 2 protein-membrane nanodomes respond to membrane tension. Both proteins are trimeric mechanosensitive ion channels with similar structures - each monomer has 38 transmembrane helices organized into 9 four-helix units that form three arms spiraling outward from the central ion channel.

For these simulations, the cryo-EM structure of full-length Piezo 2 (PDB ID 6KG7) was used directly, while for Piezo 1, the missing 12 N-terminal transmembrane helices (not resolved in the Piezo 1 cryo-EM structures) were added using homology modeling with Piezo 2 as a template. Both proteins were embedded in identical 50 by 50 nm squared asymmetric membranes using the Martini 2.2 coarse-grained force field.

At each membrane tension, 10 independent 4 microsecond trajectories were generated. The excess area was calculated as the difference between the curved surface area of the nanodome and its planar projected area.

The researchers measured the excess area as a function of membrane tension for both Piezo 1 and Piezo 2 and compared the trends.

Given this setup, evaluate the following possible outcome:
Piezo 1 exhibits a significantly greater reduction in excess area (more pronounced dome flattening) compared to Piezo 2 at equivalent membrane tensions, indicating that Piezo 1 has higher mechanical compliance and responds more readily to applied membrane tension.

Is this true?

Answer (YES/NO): NO